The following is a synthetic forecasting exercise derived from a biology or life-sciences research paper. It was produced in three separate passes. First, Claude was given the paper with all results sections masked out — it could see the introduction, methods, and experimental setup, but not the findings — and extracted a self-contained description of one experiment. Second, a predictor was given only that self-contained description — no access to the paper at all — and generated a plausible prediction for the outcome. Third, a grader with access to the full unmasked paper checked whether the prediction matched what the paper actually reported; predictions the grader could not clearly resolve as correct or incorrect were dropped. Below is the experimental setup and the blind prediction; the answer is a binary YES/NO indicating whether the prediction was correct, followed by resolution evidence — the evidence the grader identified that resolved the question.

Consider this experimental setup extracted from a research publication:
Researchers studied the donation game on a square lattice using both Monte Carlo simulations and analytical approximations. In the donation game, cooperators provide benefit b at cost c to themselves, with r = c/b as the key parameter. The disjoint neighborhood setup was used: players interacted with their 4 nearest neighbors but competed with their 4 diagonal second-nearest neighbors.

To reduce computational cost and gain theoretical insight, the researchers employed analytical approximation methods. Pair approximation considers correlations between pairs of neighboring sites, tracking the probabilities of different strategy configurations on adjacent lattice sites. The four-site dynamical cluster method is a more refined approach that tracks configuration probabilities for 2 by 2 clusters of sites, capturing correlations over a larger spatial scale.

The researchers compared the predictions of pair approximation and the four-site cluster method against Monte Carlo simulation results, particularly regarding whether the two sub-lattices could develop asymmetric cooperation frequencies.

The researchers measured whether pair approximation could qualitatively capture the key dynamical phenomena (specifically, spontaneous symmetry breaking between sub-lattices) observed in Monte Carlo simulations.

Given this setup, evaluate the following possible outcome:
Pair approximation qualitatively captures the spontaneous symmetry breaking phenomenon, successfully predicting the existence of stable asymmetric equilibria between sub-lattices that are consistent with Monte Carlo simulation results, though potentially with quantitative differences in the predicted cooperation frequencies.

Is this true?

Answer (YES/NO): NO